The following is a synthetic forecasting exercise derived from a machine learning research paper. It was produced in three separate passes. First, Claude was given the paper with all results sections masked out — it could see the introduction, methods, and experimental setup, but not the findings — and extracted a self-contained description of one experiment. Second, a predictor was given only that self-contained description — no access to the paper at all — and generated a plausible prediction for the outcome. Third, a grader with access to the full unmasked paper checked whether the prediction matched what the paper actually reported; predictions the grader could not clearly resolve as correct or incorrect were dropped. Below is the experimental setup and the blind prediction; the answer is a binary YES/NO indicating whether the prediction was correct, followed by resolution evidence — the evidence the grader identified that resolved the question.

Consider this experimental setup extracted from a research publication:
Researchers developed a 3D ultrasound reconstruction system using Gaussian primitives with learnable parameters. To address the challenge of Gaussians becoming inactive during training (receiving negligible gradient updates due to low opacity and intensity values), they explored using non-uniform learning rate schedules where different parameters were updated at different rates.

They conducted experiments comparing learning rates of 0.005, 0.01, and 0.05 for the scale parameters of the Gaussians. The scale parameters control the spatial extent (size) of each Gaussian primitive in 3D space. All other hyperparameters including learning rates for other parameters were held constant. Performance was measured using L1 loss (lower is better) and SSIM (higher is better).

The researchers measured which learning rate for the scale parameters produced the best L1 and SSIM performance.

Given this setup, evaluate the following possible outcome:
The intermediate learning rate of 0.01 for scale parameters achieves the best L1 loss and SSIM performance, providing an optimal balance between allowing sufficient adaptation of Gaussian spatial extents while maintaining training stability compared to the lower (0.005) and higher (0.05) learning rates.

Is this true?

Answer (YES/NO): YES